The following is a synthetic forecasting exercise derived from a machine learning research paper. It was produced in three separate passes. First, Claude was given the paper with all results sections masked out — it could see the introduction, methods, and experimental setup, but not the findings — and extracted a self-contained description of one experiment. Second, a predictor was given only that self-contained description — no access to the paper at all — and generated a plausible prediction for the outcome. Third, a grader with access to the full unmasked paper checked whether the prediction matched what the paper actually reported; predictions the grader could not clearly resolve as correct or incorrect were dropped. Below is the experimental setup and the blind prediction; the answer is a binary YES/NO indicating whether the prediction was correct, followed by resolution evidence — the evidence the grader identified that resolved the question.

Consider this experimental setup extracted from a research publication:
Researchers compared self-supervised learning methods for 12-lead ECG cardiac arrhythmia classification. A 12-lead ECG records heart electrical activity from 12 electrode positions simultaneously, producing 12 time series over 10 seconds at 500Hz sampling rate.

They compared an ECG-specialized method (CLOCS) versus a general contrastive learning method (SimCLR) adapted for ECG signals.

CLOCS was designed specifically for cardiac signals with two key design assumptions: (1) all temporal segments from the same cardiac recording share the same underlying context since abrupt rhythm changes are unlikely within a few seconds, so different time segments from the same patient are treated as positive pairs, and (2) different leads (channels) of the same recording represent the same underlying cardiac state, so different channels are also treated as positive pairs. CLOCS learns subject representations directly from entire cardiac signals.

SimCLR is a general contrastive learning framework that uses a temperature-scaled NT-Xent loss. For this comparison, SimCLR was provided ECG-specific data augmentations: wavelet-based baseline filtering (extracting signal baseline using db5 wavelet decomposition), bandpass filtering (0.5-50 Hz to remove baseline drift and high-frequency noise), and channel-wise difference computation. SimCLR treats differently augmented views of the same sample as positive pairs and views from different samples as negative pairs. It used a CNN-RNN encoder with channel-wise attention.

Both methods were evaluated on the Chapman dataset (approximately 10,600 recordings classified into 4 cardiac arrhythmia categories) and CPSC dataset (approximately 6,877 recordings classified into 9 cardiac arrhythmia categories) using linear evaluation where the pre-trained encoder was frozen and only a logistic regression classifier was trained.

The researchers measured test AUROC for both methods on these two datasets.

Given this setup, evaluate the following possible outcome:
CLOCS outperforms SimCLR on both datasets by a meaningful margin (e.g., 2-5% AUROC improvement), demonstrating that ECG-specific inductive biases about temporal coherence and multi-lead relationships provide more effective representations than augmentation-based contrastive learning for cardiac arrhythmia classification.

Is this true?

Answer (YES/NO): NO